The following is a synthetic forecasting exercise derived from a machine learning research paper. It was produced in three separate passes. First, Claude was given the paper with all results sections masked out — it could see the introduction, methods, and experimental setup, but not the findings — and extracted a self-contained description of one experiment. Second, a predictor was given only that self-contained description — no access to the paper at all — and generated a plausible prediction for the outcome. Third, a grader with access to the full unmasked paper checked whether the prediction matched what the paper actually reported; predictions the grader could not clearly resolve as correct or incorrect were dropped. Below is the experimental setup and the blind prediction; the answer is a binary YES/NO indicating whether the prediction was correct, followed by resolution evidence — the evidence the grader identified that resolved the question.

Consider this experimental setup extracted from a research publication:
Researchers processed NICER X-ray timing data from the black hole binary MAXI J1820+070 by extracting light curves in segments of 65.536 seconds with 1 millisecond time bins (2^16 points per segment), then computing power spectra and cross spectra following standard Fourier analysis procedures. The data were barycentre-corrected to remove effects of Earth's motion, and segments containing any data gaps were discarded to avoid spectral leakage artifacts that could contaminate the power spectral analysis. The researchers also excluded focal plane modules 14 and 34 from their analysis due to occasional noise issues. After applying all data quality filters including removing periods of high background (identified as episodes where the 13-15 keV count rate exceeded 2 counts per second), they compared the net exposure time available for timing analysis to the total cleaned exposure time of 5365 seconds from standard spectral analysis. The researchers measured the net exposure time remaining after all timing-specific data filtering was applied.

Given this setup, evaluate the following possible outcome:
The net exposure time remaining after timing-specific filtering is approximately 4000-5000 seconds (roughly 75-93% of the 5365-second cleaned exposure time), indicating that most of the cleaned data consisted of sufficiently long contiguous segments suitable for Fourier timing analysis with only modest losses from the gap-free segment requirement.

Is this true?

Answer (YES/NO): NO